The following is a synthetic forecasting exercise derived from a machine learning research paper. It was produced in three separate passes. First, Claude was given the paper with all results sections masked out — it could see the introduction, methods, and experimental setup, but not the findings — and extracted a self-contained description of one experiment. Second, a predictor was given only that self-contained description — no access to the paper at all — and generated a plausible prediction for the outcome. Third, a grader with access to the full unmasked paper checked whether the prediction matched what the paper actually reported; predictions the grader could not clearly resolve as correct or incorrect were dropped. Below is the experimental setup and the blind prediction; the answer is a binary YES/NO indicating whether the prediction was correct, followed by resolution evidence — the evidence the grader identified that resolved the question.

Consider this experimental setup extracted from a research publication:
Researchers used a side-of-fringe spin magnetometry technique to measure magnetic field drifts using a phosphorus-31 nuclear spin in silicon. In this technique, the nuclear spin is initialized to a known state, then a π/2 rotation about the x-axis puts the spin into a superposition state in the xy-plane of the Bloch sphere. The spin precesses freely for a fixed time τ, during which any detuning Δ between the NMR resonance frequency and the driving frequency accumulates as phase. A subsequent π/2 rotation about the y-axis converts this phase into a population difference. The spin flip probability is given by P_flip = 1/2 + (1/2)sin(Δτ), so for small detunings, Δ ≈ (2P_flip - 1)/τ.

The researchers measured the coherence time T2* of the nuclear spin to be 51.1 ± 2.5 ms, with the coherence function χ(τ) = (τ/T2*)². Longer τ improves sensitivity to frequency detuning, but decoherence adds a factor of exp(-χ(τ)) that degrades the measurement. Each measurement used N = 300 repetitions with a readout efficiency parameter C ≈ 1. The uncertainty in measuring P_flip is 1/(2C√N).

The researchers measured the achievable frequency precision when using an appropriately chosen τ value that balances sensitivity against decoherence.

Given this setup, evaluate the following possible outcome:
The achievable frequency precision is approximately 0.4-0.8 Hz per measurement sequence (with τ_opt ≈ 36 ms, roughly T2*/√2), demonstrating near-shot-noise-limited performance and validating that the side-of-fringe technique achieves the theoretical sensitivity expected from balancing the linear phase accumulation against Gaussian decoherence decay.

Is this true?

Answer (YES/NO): NO